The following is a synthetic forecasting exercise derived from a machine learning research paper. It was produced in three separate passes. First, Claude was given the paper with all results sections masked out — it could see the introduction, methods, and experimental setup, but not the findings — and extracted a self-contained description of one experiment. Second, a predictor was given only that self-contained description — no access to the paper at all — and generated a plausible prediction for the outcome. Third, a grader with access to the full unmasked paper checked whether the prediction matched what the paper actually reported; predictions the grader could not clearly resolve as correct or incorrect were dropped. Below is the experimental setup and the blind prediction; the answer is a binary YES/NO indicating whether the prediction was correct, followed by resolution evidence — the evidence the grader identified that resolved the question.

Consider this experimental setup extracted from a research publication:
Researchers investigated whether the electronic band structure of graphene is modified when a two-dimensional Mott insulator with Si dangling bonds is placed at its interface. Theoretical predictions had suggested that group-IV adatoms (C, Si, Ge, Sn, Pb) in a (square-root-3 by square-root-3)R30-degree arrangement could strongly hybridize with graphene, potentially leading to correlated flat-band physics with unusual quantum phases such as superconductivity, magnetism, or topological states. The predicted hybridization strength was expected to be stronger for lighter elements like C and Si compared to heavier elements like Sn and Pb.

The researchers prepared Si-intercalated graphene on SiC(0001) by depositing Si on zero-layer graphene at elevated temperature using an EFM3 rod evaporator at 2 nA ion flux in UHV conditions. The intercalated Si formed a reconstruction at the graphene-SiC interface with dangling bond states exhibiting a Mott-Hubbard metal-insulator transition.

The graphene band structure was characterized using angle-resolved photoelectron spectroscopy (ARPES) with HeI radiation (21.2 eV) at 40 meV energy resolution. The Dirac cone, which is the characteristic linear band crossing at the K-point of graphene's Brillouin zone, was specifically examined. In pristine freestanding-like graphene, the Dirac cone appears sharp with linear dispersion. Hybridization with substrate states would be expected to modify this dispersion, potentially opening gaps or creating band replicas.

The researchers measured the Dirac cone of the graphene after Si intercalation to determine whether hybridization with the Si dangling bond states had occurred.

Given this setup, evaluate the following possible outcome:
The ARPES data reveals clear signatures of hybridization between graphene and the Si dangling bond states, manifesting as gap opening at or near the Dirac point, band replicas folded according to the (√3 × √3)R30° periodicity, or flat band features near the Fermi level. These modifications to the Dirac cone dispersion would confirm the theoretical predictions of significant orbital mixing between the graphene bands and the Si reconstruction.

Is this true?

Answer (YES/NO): NO